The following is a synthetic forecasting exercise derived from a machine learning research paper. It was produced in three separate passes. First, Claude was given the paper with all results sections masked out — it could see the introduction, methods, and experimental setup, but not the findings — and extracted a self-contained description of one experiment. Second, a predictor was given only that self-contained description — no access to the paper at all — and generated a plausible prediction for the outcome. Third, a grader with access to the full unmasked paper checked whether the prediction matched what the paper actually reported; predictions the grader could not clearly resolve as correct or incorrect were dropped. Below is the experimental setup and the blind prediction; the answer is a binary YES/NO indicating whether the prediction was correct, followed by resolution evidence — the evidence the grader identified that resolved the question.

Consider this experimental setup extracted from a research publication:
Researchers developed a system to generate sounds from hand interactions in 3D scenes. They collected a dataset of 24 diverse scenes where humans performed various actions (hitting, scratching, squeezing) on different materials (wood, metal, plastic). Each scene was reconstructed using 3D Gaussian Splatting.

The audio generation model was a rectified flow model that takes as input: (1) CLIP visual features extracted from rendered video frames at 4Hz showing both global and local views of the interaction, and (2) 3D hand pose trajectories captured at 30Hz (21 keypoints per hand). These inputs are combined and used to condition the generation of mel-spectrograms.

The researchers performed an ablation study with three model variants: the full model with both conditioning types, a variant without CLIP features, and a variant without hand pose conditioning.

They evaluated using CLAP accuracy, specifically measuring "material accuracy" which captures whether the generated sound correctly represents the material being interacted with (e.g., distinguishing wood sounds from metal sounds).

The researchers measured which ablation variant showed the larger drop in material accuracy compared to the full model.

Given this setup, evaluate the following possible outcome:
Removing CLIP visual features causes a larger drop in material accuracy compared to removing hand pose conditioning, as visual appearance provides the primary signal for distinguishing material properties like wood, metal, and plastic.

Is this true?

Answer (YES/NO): YES